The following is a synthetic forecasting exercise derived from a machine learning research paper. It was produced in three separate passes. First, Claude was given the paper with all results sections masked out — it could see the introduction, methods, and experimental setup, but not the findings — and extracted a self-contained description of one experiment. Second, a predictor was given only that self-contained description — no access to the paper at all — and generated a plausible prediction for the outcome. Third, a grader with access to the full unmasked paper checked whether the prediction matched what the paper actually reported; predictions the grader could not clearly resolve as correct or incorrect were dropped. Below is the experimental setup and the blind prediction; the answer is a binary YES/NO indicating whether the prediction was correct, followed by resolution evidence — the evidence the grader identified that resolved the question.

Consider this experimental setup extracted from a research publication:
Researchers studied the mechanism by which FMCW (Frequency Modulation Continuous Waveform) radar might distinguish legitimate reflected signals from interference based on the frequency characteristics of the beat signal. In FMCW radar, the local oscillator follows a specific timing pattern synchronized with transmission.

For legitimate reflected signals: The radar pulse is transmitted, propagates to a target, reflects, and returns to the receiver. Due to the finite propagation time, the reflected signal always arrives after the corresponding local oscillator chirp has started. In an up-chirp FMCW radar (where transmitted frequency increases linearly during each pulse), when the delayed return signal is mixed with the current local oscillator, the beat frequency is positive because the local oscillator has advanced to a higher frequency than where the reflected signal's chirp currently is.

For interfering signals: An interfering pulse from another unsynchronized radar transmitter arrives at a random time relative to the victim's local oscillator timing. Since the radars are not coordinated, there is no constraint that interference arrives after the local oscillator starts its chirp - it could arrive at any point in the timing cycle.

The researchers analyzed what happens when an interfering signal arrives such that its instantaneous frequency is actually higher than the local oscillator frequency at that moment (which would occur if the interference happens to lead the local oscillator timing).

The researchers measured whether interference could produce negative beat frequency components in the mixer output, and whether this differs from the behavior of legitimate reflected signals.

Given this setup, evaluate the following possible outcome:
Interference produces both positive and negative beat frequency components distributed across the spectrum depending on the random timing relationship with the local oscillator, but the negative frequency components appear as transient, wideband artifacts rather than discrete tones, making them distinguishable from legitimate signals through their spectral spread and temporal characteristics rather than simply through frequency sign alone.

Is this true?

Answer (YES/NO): NO